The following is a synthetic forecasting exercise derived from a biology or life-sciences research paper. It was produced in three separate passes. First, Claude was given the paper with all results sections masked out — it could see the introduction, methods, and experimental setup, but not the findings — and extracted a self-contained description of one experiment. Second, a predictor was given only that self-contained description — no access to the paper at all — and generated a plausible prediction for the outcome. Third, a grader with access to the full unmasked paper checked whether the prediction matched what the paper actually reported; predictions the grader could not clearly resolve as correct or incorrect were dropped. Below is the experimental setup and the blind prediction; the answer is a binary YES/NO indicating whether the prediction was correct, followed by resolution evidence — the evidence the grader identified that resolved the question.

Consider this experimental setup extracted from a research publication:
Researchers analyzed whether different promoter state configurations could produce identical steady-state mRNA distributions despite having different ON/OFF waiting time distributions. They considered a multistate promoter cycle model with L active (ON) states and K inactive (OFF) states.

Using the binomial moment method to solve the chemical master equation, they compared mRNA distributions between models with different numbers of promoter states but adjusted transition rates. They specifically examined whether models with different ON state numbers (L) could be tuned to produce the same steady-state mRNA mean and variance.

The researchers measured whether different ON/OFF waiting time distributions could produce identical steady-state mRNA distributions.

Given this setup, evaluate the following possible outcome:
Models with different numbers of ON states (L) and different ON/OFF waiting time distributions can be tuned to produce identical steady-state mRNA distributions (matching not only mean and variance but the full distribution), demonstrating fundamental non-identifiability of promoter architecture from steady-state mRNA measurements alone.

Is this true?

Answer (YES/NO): YES